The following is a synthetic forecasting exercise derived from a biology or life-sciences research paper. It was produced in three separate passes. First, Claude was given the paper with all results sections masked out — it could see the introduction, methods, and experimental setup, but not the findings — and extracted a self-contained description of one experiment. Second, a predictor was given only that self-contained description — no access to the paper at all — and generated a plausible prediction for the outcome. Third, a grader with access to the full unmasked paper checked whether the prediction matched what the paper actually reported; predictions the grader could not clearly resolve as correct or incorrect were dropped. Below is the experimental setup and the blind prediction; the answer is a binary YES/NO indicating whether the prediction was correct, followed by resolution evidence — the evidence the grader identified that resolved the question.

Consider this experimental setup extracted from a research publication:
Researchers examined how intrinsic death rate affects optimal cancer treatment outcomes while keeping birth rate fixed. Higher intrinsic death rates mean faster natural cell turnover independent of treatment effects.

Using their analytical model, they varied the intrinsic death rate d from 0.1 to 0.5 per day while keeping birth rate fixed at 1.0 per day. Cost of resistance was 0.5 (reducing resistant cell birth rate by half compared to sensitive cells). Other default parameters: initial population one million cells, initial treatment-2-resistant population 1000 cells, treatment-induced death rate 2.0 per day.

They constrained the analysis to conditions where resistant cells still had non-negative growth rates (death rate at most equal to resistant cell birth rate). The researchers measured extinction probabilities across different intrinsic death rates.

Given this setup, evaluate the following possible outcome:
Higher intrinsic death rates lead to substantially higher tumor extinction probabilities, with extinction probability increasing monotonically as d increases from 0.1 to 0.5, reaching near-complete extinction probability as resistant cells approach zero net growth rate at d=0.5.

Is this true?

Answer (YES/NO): YES